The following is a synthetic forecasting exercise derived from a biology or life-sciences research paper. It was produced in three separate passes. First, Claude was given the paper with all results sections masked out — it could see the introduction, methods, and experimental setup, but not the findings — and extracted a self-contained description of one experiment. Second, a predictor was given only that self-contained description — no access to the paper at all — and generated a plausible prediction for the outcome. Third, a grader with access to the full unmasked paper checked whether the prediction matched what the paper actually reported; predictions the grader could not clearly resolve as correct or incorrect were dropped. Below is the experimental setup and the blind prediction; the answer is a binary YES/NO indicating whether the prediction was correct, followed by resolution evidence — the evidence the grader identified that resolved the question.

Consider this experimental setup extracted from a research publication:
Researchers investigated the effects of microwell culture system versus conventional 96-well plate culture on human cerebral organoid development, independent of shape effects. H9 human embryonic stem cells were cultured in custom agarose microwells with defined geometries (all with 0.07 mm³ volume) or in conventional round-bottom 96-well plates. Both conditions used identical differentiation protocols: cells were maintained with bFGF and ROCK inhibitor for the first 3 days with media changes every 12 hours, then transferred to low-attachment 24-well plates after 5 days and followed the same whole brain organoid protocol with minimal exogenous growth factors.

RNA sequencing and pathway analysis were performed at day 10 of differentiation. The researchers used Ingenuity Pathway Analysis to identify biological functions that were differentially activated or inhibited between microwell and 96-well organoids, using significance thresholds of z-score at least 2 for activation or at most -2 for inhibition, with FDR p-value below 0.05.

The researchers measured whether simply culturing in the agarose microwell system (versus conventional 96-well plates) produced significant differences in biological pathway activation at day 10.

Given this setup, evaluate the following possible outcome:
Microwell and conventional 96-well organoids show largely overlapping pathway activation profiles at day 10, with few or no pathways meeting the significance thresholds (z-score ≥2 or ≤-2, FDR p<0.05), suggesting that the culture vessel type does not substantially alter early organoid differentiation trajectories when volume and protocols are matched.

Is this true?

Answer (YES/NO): NO